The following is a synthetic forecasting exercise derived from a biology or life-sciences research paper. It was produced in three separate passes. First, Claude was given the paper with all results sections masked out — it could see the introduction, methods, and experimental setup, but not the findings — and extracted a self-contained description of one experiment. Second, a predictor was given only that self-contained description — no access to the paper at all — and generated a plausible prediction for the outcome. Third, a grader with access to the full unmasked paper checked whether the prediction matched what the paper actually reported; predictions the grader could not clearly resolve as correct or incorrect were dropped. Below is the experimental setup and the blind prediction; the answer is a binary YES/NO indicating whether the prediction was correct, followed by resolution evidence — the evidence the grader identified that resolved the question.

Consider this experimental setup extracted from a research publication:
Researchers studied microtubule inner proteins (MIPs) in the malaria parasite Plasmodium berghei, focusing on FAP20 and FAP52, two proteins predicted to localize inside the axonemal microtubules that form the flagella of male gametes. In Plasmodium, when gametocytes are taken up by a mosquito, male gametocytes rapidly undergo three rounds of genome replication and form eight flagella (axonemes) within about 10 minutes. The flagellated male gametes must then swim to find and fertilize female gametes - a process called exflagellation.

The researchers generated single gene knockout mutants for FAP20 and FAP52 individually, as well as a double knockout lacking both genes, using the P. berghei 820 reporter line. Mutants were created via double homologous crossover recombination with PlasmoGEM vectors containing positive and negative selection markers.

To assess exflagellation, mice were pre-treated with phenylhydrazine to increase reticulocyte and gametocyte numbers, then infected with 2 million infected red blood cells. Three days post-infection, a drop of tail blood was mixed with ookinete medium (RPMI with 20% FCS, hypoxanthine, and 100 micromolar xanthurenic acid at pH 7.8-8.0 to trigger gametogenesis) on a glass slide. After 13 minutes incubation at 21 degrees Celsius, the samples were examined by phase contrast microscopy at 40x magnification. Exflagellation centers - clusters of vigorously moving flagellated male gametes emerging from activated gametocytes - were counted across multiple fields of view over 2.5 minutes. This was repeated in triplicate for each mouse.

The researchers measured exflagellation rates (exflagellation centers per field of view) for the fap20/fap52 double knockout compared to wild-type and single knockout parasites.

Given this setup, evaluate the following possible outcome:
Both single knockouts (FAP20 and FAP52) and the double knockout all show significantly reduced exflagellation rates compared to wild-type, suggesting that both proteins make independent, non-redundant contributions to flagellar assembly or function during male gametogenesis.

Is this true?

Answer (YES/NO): NO